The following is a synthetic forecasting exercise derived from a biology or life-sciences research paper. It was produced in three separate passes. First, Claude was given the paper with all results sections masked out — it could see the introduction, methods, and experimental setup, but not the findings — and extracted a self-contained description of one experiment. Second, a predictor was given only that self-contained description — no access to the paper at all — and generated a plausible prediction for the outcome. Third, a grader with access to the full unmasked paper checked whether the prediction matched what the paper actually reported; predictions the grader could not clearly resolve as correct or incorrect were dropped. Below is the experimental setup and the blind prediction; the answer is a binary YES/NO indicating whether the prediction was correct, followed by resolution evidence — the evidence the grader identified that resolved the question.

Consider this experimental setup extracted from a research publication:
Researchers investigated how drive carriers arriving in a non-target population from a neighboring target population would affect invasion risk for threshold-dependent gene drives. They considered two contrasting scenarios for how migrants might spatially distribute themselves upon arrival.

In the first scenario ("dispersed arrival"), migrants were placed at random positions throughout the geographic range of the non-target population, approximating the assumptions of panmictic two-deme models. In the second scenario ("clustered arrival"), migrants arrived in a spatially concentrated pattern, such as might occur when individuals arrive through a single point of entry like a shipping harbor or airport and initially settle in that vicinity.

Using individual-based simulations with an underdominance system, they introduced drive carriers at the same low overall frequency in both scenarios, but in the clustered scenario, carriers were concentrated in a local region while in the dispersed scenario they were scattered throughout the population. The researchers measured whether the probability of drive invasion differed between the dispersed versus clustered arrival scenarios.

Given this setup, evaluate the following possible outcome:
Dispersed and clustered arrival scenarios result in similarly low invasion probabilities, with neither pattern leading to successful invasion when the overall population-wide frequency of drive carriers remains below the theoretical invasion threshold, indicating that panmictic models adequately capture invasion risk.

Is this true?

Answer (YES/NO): NO